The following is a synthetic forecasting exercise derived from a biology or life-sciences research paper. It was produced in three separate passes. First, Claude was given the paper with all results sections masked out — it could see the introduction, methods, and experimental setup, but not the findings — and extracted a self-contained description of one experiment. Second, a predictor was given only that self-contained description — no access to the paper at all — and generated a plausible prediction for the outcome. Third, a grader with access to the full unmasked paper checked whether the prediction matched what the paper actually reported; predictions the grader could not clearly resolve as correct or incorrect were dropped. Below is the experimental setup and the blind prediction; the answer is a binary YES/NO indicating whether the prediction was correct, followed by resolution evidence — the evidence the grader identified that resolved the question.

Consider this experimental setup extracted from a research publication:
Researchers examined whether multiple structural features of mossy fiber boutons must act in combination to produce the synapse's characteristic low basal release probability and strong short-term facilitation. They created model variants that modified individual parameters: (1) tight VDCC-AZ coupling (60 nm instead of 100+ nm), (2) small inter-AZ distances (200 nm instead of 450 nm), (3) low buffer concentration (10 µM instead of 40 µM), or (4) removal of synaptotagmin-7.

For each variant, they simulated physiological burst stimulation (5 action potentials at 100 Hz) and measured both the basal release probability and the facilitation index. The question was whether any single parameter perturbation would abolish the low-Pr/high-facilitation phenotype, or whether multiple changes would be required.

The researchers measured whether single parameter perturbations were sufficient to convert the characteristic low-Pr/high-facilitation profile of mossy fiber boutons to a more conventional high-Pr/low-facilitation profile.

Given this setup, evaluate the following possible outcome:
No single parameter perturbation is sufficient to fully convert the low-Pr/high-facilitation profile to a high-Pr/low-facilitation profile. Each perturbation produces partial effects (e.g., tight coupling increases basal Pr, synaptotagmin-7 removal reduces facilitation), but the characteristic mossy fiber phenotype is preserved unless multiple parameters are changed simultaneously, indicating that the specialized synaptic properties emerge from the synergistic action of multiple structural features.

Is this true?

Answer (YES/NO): NO